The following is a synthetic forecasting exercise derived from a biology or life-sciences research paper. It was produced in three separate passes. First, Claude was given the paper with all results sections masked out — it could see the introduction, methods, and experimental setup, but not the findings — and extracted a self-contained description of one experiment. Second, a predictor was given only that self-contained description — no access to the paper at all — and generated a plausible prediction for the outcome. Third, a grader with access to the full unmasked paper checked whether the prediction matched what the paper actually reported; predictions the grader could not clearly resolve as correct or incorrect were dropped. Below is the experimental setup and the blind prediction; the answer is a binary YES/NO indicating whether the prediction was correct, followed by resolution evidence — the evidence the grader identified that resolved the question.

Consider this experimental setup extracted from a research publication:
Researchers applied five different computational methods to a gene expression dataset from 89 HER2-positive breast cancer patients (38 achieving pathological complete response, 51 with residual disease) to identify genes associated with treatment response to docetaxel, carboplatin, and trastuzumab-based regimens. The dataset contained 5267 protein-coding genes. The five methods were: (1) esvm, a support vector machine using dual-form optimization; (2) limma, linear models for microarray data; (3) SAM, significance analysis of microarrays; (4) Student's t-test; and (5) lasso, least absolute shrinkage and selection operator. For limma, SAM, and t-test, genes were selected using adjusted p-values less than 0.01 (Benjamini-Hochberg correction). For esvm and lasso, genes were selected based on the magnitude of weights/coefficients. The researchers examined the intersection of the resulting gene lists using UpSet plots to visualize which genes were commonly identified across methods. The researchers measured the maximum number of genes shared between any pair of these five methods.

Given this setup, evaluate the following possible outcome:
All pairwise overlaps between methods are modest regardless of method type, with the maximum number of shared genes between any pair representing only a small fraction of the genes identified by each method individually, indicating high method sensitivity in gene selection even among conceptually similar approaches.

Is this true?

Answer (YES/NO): YES